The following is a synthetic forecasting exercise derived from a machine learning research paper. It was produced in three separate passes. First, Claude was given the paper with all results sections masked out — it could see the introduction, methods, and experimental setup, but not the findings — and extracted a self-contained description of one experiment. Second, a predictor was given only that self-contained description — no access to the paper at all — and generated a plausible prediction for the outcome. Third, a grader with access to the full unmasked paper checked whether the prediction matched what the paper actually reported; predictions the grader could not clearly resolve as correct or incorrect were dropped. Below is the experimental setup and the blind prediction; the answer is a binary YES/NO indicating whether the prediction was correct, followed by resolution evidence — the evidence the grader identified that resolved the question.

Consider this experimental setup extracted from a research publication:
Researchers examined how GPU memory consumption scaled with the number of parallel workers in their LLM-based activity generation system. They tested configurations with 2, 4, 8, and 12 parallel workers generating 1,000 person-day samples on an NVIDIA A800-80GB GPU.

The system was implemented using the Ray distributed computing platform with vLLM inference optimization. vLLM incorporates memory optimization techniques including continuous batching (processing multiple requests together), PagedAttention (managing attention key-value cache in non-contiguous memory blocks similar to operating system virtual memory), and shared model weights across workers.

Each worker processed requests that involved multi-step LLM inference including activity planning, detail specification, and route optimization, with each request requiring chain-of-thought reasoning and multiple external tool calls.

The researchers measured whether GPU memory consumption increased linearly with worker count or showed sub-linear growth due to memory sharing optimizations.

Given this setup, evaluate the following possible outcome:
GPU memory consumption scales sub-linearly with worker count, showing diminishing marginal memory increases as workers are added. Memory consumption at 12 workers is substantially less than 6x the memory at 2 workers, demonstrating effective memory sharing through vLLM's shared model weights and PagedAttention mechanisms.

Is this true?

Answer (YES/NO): YES